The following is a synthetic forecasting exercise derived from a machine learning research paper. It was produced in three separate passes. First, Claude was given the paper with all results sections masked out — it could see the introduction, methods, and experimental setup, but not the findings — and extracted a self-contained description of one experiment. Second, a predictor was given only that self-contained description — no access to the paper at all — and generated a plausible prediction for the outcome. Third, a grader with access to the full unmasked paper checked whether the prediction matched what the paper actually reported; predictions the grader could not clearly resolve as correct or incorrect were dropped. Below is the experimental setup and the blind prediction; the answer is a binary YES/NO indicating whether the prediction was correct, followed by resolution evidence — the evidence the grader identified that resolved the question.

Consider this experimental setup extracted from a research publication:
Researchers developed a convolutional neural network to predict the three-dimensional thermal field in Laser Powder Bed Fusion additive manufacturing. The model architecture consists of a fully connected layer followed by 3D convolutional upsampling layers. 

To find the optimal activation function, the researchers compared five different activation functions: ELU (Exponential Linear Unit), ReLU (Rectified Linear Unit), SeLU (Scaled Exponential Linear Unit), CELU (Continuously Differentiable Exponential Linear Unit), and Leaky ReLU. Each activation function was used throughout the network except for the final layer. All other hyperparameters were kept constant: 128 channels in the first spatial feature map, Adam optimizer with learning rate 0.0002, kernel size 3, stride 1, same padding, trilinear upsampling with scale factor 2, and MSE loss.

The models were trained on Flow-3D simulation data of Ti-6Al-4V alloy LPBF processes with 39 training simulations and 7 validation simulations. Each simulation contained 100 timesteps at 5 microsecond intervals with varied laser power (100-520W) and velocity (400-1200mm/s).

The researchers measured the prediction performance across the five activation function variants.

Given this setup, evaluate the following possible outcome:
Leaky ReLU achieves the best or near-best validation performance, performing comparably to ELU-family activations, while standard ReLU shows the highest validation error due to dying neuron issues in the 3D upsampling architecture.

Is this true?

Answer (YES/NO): NO